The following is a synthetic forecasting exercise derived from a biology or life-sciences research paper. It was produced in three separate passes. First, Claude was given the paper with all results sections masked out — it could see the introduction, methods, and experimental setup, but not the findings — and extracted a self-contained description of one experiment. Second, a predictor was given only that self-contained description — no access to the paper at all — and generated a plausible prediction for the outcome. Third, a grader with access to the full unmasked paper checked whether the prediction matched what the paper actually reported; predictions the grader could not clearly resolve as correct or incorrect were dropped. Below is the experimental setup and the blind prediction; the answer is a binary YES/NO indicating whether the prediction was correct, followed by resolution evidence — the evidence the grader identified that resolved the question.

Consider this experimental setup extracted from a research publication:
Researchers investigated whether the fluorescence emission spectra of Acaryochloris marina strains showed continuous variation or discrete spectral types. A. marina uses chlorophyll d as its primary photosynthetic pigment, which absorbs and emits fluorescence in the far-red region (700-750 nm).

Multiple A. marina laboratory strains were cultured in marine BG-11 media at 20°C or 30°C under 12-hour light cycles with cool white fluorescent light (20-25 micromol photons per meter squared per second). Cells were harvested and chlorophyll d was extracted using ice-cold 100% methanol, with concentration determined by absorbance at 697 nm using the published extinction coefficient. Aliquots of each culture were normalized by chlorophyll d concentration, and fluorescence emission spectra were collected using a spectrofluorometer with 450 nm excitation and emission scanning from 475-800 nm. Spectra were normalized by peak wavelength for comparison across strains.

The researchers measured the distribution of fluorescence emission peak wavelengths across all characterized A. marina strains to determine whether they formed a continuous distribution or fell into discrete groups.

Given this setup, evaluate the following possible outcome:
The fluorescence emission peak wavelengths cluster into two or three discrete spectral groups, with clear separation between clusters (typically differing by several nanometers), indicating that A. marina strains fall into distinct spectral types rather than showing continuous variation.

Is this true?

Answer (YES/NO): YES